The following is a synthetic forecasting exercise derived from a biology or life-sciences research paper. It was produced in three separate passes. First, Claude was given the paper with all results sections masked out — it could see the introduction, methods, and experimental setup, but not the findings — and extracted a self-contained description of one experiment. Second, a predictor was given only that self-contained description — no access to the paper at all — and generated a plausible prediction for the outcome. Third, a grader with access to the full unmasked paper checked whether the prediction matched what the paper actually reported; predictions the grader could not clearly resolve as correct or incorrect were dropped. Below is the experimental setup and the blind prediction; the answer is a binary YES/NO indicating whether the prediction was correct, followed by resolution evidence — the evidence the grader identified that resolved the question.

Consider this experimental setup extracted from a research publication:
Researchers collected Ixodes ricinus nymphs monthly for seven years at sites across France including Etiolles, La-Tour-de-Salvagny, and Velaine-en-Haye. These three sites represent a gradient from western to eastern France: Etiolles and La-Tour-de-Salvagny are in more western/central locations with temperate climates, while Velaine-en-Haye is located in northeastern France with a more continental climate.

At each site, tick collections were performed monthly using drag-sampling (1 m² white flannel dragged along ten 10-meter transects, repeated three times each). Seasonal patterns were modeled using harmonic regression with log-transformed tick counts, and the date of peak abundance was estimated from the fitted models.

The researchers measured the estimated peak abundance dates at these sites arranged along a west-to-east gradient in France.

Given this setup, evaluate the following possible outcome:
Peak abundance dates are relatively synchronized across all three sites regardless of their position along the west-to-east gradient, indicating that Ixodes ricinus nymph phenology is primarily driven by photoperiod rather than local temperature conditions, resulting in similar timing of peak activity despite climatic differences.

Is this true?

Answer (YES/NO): NO